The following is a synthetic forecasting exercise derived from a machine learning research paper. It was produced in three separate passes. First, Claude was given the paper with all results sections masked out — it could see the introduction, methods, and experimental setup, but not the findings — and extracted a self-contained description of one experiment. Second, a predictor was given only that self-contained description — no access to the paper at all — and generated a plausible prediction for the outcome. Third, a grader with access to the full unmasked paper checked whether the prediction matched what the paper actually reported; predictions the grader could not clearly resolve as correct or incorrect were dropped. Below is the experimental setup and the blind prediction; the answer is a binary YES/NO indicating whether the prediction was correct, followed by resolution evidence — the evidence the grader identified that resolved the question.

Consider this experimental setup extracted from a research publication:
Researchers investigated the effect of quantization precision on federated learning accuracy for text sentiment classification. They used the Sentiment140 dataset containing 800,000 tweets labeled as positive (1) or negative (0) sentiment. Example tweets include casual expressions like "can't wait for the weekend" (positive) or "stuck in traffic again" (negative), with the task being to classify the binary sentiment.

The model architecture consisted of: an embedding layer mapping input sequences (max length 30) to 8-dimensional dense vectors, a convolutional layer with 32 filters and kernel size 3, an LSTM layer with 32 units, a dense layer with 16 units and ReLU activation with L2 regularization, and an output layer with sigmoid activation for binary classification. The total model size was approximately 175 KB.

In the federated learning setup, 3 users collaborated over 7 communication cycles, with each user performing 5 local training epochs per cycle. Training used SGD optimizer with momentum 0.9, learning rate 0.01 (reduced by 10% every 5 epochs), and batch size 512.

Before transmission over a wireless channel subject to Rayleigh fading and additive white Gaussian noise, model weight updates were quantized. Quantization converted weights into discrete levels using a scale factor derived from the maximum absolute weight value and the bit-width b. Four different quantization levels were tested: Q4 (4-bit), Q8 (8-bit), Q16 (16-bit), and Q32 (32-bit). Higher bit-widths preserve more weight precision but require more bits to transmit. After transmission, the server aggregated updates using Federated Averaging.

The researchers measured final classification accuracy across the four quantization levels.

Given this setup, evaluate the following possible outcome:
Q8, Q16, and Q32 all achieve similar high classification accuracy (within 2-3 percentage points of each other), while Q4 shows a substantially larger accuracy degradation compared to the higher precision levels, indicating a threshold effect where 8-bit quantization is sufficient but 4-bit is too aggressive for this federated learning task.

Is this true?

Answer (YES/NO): YES